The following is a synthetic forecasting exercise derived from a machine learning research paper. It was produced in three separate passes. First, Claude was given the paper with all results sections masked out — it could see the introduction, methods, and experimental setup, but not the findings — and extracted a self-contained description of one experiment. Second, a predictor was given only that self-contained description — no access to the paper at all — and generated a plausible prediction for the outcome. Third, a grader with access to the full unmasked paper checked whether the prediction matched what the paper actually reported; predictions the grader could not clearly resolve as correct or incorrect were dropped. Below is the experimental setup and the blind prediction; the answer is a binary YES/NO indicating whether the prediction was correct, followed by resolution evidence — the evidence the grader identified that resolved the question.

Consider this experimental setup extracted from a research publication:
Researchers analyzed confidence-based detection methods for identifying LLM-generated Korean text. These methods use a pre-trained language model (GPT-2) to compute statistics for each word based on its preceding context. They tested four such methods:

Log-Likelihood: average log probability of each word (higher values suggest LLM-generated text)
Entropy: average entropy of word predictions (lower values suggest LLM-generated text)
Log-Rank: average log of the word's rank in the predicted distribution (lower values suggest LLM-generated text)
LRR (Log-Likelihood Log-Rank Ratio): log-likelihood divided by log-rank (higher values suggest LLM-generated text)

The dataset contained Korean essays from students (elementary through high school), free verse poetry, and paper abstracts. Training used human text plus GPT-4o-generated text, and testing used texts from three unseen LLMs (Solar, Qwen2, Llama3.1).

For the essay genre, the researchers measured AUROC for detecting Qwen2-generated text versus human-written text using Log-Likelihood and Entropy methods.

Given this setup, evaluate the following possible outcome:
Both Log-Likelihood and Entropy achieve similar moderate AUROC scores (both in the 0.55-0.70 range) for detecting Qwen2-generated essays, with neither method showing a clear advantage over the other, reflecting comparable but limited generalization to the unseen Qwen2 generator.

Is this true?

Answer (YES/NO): NO